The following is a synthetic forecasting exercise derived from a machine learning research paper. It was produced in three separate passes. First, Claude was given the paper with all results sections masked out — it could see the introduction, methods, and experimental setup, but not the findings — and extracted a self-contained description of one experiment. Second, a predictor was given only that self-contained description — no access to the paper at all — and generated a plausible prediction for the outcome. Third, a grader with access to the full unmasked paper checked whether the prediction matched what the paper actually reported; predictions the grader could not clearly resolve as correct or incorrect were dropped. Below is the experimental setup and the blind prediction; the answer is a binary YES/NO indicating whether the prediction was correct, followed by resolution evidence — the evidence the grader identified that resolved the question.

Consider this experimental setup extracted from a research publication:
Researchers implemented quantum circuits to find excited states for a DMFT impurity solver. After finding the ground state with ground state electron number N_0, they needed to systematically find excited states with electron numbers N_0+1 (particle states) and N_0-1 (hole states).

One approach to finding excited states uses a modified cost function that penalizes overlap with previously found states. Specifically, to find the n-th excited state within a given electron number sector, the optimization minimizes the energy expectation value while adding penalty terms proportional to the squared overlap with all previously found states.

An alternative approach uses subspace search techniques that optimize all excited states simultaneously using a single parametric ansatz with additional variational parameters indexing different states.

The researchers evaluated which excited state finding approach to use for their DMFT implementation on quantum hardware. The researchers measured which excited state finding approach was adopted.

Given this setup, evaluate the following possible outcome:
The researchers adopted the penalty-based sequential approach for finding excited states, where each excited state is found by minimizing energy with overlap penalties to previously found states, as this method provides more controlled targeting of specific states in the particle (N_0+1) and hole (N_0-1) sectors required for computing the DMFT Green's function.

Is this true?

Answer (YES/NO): YES